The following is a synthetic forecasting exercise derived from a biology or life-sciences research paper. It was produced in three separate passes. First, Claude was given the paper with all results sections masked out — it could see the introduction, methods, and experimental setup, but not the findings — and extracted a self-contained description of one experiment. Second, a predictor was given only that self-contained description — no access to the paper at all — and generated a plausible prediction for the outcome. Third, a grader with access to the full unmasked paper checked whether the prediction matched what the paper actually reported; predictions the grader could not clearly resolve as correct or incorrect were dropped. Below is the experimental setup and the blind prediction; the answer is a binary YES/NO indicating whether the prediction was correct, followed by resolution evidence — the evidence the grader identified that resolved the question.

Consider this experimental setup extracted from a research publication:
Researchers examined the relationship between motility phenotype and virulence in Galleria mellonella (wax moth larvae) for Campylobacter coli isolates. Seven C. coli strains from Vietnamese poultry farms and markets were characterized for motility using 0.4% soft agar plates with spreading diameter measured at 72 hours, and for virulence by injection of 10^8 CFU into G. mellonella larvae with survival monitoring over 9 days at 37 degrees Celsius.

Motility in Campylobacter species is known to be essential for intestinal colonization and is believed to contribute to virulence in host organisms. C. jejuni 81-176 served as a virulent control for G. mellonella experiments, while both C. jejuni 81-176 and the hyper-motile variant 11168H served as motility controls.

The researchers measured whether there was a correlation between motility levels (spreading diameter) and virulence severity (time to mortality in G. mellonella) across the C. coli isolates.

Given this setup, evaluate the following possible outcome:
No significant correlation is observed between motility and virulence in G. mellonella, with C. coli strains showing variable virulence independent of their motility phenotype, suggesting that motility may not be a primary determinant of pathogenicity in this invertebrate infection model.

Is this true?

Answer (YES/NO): YES